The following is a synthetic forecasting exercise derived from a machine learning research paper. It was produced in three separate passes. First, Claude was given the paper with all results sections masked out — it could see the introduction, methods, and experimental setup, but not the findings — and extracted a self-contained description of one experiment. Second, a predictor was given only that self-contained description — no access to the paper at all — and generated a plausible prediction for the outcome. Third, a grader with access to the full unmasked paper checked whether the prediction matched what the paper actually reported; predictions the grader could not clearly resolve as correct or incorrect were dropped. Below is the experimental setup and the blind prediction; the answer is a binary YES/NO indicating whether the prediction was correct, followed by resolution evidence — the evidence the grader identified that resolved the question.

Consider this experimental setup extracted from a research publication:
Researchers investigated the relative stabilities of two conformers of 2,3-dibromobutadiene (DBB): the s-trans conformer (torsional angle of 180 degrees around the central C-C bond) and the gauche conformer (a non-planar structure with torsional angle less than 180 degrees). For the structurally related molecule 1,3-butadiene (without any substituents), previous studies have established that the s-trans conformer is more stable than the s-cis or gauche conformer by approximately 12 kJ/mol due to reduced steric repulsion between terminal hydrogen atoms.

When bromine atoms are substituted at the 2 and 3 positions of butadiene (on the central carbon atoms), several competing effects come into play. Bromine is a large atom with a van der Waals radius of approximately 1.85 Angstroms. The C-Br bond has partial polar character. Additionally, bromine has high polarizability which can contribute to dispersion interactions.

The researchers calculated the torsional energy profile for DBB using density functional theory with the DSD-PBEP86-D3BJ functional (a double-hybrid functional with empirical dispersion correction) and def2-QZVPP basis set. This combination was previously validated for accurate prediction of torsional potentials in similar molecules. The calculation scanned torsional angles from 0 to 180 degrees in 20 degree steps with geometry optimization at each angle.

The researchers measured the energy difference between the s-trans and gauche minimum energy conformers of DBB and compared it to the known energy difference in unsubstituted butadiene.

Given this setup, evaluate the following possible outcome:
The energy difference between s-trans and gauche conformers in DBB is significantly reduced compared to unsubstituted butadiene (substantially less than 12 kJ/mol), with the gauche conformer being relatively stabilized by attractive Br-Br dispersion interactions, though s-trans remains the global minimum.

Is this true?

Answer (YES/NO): YES